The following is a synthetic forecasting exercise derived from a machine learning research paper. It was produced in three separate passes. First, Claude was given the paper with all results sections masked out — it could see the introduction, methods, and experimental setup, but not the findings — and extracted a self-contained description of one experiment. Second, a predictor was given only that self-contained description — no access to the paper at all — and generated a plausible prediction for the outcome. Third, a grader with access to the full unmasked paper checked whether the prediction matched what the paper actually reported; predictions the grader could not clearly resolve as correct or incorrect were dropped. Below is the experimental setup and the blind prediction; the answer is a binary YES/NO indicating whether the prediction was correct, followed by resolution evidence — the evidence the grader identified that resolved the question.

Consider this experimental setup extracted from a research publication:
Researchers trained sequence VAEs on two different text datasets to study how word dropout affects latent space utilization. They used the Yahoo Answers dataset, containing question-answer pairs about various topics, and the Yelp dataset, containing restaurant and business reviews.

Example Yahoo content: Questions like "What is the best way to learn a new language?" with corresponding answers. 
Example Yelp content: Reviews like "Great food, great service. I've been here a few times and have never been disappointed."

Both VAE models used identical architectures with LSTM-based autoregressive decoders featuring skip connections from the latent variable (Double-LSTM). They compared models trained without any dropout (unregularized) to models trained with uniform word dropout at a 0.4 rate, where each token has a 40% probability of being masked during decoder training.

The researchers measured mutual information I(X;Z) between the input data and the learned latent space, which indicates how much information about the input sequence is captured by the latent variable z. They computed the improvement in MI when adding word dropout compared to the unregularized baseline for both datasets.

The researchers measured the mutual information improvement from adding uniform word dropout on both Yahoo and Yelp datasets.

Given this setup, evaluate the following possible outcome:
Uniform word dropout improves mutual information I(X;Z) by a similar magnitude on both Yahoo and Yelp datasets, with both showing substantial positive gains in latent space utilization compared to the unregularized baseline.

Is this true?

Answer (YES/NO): NO